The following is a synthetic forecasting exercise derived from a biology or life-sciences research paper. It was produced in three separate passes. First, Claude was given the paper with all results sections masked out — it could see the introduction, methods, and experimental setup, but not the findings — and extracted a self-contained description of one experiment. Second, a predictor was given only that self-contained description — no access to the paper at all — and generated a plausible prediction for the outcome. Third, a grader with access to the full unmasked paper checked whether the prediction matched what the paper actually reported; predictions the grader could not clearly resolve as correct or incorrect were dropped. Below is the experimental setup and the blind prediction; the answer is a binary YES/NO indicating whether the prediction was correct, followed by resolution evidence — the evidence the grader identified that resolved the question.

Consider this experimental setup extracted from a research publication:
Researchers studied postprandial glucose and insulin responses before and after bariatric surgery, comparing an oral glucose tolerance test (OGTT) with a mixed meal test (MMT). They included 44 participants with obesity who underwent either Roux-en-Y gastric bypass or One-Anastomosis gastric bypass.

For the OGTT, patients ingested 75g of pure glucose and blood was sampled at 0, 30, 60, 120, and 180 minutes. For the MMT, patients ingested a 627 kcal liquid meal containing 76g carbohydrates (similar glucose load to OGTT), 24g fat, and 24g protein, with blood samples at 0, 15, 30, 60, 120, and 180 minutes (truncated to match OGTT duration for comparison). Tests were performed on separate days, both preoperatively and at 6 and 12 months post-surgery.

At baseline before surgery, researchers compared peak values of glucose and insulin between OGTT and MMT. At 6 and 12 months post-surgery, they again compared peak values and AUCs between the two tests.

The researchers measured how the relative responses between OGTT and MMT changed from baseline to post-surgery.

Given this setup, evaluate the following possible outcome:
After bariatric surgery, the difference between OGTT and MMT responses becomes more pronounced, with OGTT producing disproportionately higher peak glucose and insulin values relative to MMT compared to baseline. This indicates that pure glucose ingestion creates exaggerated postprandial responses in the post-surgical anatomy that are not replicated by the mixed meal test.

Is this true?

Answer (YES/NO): NO